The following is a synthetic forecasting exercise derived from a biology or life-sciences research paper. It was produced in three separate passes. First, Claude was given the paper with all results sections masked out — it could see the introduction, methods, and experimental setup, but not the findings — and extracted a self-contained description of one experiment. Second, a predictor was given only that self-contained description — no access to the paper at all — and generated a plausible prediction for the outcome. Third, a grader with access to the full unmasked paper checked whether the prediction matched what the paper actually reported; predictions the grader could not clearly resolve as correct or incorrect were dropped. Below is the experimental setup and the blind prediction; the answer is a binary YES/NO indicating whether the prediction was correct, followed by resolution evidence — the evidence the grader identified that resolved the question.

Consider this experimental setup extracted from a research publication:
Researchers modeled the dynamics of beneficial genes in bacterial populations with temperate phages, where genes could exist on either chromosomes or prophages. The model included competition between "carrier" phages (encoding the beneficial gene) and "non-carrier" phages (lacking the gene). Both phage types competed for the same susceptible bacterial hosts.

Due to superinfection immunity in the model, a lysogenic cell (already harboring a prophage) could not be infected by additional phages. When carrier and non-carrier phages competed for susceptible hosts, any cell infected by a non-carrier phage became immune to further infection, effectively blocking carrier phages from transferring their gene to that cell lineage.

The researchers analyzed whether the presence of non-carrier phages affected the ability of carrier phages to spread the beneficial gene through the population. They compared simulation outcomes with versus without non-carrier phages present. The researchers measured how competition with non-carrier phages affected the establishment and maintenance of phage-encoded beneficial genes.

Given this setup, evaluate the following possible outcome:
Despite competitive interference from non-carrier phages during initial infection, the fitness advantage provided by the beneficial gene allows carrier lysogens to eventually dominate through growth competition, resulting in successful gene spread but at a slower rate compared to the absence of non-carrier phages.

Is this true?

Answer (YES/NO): NO